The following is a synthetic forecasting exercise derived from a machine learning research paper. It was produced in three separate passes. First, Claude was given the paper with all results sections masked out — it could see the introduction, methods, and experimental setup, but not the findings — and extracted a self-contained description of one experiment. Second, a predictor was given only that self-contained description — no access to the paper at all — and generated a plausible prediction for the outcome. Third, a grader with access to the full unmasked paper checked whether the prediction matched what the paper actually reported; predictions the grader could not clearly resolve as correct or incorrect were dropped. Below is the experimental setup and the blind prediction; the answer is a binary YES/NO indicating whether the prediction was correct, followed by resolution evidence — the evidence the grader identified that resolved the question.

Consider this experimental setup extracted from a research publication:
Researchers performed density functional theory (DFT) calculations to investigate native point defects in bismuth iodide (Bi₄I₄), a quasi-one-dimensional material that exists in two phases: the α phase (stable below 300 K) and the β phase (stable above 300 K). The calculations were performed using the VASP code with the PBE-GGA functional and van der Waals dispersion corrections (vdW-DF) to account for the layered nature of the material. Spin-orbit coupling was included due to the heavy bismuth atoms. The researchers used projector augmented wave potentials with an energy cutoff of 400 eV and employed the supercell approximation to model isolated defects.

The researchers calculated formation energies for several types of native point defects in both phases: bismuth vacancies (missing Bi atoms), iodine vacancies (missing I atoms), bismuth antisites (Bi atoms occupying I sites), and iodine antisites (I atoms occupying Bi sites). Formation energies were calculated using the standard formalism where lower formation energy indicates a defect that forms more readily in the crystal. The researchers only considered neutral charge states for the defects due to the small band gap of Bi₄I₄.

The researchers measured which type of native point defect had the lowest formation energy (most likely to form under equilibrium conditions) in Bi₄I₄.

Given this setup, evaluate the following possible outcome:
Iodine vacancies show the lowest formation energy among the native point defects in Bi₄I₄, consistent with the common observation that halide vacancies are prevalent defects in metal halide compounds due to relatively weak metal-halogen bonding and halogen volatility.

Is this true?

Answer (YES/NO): NO